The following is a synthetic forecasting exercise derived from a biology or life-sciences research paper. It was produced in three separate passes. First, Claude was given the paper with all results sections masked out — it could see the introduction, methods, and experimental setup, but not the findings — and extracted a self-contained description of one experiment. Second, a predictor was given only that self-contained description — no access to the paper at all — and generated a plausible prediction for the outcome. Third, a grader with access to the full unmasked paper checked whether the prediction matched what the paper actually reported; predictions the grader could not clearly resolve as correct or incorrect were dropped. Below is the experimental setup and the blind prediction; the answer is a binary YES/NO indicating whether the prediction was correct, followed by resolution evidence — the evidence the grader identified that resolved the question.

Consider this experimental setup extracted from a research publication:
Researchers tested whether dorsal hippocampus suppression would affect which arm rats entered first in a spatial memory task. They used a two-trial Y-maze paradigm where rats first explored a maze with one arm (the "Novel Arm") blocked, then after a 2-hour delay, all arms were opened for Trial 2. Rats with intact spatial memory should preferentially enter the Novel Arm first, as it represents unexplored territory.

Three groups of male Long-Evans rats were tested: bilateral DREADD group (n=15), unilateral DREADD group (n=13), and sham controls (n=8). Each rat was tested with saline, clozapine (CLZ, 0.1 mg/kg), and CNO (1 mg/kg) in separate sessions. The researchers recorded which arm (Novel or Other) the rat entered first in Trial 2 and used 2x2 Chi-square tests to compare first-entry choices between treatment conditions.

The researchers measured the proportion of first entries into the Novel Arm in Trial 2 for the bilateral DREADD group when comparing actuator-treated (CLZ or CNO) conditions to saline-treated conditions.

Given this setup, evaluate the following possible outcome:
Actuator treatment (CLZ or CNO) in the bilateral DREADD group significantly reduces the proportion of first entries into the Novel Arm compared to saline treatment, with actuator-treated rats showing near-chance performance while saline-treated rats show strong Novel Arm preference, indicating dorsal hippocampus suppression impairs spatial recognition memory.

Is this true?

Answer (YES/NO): YES